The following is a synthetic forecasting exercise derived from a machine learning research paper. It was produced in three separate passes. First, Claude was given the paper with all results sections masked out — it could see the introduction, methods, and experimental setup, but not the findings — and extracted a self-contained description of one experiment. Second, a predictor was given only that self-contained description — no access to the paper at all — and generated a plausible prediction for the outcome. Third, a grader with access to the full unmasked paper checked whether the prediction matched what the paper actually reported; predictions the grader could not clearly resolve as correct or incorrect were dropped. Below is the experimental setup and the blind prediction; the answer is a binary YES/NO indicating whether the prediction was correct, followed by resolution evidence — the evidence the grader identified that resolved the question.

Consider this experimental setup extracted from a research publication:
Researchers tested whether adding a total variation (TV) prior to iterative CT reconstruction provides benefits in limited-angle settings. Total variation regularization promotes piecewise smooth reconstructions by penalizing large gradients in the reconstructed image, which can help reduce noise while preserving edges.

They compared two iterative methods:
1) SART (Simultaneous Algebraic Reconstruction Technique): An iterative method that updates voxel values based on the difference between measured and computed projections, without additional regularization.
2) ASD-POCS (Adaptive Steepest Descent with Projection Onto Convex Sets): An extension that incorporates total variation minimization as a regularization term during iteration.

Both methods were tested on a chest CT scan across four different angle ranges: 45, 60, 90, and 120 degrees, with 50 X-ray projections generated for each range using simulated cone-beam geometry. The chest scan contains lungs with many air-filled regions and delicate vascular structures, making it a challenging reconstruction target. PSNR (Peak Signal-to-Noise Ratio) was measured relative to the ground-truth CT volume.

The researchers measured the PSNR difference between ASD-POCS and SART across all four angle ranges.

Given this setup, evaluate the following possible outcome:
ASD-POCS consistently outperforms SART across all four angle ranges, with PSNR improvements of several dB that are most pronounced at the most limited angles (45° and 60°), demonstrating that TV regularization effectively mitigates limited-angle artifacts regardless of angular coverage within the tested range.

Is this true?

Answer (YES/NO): NO